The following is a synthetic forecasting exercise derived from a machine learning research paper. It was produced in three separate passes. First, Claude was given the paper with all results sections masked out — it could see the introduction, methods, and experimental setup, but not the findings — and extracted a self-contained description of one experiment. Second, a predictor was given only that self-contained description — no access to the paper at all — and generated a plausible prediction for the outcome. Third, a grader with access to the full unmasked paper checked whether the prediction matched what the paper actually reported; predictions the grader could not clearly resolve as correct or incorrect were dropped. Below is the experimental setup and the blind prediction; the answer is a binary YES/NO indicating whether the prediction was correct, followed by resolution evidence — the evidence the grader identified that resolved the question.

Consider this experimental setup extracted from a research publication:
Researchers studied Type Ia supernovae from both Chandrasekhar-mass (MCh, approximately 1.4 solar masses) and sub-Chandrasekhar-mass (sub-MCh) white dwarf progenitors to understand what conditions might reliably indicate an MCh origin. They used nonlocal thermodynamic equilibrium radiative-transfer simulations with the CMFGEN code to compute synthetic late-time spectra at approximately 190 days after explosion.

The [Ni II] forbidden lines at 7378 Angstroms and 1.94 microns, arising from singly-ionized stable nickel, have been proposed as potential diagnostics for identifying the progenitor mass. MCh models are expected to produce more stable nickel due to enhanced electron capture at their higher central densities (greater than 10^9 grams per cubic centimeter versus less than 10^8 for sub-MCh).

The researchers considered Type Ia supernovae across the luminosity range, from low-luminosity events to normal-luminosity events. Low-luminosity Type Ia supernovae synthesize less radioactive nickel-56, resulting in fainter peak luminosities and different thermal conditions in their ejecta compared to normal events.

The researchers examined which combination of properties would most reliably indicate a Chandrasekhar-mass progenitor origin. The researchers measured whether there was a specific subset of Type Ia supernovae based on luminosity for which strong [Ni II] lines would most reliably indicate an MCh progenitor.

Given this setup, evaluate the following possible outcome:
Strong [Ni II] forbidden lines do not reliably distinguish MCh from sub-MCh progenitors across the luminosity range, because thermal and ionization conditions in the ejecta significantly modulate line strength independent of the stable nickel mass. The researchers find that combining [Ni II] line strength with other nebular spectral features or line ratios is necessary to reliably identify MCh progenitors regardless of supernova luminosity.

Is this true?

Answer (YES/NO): NO